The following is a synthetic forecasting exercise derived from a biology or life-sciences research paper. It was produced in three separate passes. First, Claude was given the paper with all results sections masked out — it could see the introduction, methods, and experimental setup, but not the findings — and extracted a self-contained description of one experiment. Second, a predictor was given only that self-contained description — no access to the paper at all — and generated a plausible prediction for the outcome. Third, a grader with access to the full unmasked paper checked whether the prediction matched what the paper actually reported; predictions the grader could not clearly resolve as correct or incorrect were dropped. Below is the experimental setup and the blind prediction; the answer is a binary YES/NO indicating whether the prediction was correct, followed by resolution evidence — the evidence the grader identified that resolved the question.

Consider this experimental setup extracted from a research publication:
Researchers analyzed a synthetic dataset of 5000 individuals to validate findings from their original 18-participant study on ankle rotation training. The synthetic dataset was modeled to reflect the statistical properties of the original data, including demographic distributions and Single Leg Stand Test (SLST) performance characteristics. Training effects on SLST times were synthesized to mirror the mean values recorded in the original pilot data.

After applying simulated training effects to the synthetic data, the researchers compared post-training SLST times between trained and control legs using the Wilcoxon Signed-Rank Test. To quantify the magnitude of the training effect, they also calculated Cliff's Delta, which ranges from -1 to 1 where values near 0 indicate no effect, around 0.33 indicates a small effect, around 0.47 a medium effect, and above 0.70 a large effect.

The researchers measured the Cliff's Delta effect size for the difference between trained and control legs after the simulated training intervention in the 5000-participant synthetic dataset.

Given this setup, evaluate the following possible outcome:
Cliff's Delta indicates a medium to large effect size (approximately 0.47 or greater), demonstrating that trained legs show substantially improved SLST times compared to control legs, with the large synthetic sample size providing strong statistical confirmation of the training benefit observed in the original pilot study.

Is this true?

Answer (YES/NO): YES